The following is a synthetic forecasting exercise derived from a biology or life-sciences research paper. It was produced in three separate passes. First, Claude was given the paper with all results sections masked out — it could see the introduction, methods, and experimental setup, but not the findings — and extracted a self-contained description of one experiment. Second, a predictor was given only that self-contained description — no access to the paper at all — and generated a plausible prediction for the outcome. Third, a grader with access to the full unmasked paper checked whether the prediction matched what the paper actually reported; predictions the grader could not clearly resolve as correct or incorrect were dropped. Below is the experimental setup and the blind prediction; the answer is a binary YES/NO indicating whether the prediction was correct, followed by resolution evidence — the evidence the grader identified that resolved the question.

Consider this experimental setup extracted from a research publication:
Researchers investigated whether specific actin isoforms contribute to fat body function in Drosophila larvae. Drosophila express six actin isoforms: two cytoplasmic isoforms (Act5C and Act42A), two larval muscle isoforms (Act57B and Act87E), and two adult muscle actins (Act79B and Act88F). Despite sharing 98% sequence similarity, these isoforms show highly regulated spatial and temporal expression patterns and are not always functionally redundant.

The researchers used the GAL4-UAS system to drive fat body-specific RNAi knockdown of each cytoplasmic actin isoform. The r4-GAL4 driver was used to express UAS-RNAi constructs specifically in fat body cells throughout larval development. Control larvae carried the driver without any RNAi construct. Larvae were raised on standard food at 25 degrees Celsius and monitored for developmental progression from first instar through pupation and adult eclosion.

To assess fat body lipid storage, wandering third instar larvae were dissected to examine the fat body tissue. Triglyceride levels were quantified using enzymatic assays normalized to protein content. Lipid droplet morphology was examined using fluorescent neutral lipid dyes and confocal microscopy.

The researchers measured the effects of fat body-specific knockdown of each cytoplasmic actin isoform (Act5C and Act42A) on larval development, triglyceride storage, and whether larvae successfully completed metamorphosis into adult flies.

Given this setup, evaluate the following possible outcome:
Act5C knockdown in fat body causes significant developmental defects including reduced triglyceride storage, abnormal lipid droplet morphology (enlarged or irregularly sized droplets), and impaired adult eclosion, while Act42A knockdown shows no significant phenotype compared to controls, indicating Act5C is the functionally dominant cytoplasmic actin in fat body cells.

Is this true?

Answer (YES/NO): YES